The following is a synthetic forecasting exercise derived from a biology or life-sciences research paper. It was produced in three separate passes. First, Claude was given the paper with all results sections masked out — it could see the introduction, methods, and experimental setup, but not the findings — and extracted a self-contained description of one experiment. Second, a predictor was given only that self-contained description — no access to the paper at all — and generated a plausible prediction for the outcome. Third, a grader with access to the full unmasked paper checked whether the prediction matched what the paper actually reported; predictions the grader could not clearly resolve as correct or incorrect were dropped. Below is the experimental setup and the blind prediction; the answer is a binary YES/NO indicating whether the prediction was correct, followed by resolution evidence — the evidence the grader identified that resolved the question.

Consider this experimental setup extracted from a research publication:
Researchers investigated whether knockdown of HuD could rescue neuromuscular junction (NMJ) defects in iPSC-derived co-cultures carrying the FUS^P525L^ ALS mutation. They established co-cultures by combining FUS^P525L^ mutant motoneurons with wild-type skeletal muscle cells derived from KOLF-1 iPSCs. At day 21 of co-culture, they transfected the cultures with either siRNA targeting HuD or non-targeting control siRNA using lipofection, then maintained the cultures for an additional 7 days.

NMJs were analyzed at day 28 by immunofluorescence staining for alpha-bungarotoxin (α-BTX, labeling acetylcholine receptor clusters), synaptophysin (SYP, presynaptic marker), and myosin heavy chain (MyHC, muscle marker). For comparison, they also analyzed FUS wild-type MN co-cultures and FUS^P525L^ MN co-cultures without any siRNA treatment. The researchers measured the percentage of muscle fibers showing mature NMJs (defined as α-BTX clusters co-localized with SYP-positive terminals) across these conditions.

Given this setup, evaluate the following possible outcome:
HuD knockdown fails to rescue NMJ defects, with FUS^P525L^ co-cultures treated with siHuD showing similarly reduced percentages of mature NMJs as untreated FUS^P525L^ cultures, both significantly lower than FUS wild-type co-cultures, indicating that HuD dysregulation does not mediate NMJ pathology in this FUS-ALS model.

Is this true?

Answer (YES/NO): NO